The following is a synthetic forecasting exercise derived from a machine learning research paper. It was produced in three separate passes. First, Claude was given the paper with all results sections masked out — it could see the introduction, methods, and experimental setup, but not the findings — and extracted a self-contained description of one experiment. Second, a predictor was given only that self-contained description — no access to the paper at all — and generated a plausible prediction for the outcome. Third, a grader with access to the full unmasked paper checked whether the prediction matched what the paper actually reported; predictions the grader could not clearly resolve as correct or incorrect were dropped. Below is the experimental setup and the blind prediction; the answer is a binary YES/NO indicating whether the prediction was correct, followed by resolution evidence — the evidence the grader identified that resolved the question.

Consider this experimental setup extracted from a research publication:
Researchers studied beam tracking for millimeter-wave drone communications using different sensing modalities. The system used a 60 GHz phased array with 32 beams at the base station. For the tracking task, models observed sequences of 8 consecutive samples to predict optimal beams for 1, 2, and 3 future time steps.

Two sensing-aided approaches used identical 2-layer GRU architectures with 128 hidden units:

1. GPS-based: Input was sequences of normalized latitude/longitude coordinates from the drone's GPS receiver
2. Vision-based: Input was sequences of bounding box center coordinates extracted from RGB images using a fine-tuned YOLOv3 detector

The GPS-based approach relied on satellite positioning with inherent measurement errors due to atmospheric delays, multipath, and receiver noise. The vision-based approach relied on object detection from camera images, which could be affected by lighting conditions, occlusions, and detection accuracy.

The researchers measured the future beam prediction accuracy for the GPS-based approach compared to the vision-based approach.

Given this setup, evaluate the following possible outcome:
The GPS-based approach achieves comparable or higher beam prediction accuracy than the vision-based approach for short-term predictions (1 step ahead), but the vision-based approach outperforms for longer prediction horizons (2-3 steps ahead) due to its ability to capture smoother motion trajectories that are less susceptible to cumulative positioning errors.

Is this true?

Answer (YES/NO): NO